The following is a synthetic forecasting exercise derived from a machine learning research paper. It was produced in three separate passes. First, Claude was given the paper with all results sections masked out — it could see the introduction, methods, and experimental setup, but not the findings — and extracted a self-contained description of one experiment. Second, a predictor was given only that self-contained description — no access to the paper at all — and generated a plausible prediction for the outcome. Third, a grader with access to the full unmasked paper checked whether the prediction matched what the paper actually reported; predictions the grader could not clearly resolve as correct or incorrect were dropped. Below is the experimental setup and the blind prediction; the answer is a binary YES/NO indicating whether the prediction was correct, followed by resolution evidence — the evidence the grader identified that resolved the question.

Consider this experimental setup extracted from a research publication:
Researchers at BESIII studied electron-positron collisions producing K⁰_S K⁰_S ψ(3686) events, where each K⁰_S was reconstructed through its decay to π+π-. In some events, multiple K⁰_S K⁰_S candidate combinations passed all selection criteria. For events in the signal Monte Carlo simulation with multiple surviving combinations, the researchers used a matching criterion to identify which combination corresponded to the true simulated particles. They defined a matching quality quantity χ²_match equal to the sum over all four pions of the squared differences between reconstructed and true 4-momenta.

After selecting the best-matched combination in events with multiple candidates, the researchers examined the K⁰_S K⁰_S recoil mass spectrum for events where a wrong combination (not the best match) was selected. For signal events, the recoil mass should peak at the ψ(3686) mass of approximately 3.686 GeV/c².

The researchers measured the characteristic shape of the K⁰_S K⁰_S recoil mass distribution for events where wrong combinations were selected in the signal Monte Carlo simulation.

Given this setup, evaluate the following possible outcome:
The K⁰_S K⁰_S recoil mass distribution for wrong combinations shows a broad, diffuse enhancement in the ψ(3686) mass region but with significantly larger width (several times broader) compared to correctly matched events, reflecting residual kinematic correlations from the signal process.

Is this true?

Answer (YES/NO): NO